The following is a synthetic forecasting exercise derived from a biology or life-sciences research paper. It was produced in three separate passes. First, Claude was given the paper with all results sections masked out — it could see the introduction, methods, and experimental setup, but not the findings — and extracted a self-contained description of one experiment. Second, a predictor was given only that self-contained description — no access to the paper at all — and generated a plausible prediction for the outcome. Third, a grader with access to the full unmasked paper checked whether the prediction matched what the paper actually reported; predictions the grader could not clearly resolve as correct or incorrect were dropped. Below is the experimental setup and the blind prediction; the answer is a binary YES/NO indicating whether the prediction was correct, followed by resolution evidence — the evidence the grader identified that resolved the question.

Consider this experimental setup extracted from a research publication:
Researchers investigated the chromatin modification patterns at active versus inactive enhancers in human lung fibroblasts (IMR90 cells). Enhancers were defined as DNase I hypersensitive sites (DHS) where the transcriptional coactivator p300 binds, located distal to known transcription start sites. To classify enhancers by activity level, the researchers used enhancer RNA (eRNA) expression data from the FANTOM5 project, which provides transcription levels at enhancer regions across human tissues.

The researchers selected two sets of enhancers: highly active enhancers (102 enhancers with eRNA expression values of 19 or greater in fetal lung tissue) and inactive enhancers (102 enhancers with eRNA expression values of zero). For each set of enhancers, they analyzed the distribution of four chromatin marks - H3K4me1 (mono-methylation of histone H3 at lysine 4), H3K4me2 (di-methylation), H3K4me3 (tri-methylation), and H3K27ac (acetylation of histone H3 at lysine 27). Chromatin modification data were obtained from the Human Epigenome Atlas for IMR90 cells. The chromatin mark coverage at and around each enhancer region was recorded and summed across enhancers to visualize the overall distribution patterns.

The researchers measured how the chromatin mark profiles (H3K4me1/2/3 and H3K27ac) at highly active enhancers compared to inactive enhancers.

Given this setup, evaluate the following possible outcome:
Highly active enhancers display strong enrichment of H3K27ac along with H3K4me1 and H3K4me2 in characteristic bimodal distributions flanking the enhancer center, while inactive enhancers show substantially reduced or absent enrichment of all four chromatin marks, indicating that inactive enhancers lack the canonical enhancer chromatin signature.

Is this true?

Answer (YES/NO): NO